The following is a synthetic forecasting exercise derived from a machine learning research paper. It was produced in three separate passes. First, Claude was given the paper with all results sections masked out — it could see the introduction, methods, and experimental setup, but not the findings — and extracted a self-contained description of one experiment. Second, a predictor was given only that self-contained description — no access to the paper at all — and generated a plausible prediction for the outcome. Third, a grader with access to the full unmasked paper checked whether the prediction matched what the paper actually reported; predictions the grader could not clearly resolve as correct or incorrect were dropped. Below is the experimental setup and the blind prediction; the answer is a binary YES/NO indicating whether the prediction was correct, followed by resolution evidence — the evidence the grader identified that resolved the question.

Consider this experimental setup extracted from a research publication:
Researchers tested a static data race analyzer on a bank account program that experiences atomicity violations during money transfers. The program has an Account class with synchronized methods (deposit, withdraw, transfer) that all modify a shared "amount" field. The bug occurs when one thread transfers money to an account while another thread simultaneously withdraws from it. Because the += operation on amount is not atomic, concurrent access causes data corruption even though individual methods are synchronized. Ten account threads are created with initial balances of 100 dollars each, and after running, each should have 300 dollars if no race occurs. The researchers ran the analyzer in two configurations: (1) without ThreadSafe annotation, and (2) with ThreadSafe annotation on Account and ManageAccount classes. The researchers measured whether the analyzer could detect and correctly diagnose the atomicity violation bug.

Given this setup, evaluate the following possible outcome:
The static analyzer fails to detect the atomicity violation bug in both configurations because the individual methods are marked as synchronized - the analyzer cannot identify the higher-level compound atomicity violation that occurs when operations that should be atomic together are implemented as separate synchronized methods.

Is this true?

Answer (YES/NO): NO